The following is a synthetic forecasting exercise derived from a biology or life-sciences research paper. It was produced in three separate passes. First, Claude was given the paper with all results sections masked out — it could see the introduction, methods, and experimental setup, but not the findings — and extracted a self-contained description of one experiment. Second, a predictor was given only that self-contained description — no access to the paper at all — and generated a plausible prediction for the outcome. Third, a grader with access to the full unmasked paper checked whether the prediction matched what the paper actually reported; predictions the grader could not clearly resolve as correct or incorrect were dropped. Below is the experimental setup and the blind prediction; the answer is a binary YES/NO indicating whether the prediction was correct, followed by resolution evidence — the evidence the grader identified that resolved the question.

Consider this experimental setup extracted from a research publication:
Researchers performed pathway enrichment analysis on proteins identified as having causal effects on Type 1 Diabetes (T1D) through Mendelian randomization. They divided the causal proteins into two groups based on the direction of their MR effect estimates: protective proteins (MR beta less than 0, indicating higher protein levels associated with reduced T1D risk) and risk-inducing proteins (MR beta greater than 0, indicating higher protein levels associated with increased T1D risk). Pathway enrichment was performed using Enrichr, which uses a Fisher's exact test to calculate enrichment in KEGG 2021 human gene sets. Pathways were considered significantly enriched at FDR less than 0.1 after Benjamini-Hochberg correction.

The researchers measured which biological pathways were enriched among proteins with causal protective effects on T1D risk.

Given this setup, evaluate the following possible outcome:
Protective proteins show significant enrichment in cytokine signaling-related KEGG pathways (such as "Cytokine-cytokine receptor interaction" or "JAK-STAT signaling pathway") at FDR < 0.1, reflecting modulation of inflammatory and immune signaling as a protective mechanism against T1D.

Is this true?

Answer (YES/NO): NO